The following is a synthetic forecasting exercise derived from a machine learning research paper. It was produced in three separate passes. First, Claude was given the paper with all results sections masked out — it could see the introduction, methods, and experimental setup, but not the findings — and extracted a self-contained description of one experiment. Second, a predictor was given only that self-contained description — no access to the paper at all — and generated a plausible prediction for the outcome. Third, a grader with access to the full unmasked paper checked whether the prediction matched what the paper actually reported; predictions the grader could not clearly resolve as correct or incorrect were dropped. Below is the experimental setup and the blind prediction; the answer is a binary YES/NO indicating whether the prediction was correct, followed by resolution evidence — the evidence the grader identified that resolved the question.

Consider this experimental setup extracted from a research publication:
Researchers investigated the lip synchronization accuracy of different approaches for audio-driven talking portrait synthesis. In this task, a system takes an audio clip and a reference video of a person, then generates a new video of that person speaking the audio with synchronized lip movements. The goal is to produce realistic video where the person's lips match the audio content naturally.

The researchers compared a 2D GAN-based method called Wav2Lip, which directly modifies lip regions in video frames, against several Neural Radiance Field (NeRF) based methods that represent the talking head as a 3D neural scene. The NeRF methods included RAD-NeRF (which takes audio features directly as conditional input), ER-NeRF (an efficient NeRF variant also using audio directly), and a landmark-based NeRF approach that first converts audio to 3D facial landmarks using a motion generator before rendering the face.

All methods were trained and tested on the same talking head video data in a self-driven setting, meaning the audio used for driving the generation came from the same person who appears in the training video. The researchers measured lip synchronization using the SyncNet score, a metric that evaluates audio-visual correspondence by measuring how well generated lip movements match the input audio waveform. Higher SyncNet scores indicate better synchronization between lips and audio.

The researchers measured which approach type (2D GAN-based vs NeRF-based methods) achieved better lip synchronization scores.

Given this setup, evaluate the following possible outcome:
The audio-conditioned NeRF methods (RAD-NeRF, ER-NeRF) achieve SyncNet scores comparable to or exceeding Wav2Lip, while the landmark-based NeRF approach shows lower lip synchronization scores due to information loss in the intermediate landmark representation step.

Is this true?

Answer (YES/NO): NO